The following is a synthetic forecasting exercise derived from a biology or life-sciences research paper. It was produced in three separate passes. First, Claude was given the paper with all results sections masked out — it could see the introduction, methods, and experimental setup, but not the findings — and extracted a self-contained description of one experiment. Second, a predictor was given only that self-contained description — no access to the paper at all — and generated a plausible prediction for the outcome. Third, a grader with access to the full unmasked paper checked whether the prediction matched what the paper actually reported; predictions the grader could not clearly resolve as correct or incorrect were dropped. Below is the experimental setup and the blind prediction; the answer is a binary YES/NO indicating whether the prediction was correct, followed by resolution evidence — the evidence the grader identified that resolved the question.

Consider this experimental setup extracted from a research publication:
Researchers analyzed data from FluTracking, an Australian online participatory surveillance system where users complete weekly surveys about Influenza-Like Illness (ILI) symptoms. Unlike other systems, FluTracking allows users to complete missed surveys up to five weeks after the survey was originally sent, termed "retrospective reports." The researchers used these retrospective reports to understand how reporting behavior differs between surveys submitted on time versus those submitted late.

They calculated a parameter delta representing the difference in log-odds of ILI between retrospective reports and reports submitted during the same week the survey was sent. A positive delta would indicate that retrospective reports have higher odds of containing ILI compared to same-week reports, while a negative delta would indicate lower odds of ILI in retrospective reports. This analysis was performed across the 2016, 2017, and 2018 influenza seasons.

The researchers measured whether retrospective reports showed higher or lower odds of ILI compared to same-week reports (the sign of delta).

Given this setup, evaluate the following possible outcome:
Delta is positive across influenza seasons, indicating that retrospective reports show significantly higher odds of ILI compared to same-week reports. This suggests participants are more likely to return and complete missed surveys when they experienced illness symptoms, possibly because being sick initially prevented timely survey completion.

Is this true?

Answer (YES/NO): NO